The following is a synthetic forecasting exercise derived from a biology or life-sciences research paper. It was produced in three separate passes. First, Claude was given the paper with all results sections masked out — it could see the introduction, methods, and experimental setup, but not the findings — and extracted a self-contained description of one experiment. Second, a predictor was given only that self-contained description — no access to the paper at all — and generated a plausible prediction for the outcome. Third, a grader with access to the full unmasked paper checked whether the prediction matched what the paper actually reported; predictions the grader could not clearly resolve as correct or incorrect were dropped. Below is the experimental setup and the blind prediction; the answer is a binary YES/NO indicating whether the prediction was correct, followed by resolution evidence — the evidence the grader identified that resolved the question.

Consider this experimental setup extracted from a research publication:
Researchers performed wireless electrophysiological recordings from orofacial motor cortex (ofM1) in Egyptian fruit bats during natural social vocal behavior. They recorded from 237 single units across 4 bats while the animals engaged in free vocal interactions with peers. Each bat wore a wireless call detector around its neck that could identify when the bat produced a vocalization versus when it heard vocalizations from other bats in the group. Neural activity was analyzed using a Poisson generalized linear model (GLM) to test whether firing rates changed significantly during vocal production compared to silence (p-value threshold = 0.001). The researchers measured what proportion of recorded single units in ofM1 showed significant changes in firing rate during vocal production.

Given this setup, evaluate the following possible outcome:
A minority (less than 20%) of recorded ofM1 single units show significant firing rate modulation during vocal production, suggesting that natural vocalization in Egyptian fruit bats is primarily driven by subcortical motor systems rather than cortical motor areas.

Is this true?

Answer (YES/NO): NO